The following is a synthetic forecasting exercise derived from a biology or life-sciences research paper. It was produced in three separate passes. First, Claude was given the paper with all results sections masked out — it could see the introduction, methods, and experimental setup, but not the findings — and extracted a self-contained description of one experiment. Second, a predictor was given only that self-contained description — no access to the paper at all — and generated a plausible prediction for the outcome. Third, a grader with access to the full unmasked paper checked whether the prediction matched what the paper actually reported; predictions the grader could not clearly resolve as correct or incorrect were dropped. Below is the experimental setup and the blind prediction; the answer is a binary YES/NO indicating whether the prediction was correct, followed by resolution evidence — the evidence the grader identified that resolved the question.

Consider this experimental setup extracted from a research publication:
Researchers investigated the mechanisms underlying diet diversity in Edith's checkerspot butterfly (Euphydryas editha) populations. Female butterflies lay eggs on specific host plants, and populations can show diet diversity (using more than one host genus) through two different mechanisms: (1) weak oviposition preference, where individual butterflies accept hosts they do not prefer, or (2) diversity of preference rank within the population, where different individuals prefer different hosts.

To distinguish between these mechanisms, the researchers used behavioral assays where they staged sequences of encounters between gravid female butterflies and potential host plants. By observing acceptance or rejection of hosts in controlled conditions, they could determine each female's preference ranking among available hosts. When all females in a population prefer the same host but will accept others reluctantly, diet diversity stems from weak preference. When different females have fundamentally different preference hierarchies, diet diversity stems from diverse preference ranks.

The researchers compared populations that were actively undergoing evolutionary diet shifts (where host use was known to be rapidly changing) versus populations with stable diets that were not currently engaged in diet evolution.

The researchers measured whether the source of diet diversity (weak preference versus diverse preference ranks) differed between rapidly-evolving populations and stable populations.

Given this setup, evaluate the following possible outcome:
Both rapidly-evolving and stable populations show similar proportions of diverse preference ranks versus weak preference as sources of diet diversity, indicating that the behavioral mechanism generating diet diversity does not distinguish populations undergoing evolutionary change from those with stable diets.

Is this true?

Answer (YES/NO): NO